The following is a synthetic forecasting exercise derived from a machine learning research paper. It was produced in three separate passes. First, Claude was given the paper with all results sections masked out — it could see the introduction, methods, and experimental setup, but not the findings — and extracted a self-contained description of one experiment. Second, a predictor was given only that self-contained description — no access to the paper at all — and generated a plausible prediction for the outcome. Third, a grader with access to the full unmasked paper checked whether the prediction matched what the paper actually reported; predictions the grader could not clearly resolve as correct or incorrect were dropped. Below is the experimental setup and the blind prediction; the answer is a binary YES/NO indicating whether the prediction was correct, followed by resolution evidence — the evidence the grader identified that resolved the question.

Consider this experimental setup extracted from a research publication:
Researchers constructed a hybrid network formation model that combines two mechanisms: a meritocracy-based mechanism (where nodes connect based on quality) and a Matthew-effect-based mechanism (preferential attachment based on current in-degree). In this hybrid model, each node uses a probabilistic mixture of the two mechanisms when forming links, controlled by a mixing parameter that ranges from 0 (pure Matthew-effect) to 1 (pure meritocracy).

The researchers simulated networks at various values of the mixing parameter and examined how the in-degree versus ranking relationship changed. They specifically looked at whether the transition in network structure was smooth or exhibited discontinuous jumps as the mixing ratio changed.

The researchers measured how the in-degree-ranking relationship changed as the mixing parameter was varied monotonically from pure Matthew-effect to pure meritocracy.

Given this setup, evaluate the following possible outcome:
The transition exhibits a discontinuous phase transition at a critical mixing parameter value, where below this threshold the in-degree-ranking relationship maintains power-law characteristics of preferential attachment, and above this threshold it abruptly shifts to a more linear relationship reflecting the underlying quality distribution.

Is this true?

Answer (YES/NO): NO